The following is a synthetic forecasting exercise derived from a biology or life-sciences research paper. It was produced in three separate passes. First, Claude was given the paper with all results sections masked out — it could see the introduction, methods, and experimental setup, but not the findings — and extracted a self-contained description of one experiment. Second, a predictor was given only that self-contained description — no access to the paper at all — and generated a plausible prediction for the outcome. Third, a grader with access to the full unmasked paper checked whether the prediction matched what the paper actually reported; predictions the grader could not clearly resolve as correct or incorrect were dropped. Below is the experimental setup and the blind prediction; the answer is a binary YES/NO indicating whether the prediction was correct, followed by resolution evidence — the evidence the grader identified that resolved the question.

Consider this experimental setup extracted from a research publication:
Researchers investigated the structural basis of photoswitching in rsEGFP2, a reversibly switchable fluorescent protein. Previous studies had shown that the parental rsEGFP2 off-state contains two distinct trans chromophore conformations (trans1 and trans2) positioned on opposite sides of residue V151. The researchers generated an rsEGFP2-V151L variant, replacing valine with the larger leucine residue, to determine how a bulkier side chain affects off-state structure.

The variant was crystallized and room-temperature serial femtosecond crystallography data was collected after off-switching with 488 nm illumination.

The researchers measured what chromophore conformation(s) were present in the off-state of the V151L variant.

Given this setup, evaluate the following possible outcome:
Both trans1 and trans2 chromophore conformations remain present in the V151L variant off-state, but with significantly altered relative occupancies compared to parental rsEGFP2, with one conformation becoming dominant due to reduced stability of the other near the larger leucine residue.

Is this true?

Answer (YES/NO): NO